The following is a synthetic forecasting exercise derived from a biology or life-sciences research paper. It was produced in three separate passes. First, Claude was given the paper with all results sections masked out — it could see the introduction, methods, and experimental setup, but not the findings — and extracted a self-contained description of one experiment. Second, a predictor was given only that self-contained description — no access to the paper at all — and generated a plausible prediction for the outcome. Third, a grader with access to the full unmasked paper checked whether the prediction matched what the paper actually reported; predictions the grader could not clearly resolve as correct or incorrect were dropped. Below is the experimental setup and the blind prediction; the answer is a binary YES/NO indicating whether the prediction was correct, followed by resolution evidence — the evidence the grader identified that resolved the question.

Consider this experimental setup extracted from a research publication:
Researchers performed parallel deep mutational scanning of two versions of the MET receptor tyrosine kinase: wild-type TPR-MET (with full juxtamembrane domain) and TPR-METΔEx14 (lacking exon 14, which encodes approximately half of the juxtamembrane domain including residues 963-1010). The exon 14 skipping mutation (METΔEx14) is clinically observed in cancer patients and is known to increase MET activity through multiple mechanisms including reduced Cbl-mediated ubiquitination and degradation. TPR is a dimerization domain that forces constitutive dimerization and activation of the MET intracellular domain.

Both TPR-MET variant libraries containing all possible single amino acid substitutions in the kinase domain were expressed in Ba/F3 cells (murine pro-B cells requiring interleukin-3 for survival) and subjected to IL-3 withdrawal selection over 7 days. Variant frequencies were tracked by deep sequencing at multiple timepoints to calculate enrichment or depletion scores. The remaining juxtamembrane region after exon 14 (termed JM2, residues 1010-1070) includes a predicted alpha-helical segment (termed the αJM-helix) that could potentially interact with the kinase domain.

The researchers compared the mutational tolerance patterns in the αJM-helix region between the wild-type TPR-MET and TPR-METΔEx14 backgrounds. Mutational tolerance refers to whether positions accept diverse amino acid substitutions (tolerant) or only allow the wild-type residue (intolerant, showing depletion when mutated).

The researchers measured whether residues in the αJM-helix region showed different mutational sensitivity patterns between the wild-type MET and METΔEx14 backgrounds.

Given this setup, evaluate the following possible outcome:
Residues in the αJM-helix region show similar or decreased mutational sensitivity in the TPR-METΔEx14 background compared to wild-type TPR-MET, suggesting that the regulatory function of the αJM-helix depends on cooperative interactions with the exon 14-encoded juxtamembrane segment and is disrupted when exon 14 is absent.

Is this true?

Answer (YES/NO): YES